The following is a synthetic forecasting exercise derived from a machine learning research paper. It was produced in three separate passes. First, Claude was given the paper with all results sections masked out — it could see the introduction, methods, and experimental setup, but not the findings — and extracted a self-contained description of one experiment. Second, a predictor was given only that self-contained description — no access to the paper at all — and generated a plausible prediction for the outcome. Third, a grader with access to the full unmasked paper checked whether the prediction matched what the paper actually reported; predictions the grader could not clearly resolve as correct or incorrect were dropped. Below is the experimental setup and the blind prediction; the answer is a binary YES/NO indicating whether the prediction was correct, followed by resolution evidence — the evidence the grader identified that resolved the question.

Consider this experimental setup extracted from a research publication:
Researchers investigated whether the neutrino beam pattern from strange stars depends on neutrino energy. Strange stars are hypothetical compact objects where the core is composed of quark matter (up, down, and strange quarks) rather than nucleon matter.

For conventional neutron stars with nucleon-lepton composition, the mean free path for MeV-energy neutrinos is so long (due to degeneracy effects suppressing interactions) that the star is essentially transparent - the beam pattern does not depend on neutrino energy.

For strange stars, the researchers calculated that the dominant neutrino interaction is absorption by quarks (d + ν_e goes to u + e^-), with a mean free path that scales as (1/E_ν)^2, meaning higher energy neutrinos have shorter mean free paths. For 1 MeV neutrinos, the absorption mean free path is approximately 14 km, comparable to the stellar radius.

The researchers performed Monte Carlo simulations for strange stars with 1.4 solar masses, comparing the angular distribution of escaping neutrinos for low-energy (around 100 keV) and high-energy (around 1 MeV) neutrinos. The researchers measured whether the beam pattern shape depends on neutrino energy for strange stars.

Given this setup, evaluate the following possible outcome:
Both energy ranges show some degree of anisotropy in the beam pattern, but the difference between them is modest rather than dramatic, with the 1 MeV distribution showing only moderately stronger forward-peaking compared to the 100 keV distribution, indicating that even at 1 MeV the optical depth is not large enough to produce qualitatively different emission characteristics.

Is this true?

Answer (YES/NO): NO